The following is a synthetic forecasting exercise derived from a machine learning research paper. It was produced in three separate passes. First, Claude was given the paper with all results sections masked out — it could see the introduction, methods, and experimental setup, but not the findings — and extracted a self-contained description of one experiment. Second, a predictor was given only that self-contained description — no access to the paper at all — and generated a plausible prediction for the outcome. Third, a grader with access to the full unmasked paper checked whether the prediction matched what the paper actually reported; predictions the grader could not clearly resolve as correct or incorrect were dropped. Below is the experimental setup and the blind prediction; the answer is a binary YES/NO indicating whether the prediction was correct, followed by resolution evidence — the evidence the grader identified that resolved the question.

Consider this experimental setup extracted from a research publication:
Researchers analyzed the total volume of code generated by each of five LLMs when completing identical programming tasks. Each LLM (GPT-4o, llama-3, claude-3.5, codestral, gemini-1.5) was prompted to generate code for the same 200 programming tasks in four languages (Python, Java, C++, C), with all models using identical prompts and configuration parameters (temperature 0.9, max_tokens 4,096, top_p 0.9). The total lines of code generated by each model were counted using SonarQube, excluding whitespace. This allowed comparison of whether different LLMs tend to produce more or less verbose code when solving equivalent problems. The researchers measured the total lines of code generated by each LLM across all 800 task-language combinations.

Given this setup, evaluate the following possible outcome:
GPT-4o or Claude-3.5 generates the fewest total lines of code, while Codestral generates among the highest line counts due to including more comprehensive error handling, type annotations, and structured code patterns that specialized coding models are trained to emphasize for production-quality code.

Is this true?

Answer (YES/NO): NO